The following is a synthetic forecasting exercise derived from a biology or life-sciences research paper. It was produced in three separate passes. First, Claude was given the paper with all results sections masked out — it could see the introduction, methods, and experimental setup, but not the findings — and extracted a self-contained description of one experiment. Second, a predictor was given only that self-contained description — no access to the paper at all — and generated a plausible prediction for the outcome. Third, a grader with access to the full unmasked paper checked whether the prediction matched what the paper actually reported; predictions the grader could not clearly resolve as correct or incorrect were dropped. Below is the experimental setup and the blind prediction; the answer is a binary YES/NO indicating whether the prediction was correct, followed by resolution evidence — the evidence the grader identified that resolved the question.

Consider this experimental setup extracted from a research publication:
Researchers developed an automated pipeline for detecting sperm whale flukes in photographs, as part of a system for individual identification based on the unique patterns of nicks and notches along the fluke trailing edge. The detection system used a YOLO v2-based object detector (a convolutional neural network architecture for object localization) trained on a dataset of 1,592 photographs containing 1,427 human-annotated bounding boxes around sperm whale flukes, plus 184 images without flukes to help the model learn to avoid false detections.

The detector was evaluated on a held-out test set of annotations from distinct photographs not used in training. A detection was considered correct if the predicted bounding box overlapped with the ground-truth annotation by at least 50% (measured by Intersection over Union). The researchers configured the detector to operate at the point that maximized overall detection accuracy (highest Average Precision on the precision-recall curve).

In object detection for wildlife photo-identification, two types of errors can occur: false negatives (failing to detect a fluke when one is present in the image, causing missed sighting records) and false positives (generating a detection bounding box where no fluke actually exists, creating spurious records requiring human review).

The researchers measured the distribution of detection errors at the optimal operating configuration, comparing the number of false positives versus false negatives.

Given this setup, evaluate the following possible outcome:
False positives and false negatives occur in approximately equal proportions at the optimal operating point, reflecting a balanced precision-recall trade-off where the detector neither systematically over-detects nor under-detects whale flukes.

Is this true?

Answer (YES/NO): NO